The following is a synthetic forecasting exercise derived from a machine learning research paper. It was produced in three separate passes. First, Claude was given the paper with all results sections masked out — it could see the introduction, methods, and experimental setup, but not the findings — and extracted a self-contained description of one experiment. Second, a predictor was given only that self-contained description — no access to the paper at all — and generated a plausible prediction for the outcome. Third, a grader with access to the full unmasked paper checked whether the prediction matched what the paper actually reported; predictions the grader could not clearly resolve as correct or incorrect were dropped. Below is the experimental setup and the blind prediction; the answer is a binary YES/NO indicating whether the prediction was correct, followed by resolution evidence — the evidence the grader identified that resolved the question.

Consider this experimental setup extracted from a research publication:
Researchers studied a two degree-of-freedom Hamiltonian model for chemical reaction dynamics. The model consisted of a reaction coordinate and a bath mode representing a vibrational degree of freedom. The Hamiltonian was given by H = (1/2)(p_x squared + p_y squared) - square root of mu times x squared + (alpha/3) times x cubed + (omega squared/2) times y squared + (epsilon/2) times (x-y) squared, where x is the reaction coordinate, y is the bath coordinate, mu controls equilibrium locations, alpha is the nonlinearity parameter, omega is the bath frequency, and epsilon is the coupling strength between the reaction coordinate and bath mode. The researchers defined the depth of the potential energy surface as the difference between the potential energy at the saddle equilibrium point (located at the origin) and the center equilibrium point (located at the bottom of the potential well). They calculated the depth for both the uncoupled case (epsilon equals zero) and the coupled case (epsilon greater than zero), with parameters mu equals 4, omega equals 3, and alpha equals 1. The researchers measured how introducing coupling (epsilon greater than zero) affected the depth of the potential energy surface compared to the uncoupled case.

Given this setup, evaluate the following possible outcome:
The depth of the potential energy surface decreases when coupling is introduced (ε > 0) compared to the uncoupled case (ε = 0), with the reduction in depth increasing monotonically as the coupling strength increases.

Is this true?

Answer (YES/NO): YES